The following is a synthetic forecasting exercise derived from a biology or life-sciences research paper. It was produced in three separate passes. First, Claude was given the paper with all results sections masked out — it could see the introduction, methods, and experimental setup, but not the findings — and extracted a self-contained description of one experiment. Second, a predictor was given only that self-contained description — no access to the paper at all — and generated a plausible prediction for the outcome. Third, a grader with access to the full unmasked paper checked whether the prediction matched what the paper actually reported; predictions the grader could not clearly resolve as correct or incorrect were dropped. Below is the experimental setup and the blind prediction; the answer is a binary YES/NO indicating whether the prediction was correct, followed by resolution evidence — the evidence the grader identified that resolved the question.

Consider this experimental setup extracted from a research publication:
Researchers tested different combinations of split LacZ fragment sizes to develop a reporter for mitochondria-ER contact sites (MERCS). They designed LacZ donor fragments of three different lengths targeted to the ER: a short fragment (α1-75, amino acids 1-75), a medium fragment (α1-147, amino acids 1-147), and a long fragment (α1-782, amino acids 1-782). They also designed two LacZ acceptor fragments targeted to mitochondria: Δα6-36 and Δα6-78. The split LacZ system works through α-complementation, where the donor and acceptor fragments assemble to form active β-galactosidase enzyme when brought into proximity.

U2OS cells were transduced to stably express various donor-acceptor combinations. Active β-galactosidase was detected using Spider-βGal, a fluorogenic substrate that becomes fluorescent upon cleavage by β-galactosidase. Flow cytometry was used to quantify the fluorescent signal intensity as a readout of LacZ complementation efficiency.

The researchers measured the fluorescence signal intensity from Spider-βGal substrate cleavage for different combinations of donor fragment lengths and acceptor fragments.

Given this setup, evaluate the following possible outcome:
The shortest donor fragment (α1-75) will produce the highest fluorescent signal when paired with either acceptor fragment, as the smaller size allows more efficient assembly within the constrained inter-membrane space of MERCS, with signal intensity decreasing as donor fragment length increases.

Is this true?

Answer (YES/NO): NO